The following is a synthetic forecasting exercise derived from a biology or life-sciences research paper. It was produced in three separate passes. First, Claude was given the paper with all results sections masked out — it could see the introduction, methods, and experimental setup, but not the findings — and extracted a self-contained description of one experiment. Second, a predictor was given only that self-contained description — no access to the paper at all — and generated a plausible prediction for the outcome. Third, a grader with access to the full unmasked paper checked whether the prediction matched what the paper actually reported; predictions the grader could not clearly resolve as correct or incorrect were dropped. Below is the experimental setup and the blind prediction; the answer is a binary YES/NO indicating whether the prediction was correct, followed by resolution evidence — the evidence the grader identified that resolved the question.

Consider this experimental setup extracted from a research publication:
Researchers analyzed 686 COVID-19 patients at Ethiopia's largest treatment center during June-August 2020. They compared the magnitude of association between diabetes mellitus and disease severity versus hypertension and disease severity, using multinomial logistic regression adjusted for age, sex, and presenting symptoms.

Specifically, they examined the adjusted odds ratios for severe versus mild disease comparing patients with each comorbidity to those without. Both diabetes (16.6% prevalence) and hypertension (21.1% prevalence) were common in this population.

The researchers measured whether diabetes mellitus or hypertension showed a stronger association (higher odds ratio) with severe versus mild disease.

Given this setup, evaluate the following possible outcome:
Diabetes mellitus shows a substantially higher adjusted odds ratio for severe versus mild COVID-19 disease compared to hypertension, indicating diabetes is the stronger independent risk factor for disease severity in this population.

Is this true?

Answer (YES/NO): YES